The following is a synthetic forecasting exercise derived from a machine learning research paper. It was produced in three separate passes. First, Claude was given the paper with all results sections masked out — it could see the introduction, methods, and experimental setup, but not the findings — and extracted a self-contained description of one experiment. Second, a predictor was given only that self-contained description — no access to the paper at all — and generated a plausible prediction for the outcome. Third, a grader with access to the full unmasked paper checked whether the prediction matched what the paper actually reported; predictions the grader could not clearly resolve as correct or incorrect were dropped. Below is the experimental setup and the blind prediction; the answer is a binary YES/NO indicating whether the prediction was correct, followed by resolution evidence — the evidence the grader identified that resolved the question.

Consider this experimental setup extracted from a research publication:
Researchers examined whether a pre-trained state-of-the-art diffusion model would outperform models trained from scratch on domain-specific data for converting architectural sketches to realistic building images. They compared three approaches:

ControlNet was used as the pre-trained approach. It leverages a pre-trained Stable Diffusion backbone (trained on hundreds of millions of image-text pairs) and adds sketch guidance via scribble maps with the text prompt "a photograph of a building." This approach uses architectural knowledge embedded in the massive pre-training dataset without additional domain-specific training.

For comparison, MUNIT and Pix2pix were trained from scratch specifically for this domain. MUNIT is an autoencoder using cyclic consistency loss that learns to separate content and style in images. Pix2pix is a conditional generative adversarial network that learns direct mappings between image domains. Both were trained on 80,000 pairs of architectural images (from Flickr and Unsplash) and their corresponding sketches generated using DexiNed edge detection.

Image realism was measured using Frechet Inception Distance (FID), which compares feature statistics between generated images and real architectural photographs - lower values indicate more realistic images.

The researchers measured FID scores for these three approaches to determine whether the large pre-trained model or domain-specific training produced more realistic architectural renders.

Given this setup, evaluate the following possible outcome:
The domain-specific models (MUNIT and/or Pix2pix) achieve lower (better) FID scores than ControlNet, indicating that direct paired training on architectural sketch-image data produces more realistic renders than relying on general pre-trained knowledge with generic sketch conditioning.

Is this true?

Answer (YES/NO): YES